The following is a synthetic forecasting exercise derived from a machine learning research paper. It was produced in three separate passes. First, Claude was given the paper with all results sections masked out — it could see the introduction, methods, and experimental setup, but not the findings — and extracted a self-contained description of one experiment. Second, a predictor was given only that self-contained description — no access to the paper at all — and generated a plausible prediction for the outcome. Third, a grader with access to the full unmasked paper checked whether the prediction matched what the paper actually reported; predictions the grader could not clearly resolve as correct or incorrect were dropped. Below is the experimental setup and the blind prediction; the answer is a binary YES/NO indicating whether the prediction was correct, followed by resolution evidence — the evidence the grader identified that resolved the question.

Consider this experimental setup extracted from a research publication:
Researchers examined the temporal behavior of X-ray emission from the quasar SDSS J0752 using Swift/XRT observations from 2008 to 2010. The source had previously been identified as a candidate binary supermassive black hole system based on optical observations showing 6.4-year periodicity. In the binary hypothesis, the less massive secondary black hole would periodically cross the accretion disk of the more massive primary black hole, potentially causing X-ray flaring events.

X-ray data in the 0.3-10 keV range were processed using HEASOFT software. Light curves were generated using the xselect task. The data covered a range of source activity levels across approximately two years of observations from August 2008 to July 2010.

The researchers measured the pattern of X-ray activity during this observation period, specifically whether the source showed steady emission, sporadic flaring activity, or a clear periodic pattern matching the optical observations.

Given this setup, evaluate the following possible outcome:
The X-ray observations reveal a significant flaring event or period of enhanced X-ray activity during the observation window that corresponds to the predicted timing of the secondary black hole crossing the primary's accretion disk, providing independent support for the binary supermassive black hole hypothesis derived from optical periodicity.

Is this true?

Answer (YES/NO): NO